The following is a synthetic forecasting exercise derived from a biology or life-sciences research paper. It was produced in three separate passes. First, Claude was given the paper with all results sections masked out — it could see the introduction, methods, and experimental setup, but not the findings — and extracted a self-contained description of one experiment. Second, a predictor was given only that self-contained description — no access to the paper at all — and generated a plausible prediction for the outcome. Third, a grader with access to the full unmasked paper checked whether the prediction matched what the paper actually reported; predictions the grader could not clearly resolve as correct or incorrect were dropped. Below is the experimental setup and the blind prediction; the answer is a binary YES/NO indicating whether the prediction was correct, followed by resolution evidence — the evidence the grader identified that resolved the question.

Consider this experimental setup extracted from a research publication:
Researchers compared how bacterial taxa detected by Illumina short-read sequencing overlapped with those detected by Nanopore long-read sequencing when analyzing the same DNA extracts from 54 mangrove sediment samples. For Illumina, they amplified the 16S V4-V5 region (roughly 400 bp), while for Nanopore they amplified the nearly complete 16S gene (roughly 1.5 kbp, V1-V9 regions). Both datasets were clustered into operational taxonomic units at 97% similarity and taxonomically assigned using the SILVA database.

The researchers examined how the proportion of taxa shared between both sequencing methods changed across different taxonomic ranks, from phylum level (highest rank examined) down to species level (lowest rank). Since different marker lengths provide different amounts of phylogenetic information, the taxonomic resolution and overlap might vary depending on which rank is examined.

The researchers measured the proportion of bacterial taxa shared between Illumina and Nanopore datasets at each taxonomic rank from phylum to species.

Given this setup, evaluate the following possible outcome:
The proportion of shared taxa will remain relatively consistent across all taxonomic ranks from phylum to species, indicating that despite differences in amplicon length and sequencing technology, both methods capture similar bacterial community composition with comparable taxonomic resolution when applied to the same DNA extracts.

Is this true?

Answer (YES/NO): NO